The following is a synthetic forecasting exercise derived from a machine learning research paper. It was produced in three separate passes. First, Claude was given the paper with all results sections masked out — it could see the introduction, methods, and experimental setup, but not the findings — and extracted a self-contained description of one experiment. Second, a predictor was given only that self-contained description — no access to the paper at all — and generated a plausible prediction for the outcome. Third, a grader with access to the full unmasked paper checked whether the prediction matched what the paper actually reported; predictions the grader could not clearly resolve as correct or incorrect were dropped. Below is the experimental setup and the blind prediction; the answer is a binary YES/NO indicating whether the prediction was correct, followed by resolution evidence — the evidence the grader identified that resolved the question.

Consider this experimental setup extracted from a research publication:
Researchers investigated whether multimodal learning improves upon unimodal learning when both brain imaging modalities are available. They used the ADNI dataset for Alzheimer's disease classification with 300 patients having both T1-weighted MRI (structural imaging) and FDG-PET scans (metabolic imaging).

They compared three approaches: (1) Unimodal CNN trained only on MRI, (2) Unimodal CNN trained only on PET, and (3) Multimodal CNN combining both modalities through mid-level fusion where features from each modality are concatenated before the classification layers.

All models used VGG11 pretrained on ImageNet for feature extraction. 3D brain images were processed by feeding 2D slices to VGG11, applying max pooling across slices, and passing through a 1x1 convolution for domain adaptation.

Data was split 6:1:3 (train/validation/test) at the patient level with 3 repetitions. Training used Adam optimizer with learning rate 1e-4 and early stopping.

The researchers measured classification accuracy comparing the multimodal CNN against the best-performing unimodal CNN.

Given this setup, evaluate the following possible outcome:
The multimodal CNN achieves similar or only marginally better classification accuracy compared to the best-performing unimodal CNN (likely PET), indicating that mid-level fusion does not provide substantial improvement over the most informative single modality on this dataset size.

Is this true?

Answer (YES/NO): YES